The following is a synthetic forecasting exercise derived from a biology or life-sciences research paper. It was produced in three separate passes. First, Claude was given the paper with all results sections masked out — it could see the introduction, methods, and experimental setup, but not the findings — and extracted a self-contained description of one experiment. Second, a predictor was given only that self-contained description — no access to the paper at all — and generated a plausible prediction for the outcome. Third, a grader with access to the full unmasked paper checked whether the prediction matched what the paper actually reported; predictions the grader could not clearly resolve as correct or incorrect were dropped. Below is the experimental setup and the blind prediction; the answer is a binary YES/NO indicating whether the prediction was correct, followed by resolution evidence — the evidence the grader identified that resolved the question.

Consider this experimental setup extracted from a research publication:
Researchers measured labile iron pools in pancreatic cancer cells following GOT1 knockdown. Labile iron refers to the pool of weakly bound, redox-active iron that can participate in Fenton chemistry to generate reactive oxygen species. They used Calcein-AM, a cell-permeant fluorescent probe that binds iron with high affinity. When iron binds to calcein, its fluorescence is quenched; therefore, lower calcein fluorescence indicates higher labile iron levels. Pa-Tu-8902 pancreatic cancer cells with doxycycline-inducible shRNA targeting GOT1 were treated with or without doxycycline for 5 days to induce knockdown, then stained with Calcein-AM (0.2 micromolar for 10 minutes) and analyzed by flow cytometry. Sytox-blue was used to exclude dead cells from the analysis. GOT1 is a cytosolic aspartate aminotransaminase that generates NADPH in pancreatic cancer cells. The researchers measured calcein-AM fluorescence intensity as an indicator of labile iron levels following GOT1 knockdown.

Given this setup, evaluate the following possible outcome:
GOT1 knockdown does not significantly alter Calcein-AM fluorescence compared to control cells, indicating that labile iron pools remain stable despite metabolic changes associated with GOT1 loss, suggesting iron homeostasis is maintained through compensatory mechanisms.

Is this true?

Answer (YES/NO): NO